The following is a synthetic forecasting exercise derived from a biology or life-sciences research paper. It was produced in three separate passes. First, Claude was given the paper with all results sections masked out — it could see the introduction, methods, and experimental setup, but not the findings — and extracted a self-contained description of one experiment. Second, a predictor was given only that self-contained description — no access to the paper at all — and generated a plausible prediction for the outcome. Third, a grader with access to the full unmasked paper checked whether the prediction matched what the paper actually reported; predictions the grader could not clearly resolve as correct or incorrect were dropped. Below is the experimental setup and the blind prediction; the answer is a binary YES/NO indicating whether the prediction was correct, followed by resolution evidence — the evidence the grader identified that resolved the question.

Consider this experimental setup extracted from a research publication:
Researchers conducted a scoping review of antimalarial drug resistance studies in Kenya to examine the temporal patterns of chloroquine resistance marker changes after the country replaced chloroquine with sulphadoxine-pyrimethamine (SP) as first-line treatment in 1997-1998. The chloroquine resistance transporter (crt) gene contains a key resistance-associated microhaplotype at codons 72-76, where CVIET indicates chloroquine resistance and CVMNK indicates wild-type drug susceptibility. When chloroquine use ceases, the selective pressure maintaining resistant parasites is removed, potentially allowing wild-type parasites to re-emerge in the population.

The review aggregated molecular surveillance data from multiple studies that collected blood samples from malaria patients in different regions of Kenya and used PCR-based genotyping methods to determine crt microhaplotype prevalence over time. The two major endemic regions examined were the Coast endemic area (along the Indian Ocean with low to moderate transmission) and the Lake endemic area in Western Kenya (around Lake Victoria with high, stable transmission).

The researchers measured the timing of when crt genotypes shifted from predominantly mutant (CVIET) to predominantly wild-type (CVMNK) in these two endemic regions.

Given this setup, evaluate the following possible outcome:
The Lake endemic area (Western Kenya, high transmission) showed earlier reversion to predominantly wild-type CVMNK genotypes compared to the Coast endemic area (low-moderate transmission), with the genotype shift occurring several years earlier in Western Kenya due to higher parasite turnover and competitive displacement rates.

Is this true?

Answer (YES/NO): NO